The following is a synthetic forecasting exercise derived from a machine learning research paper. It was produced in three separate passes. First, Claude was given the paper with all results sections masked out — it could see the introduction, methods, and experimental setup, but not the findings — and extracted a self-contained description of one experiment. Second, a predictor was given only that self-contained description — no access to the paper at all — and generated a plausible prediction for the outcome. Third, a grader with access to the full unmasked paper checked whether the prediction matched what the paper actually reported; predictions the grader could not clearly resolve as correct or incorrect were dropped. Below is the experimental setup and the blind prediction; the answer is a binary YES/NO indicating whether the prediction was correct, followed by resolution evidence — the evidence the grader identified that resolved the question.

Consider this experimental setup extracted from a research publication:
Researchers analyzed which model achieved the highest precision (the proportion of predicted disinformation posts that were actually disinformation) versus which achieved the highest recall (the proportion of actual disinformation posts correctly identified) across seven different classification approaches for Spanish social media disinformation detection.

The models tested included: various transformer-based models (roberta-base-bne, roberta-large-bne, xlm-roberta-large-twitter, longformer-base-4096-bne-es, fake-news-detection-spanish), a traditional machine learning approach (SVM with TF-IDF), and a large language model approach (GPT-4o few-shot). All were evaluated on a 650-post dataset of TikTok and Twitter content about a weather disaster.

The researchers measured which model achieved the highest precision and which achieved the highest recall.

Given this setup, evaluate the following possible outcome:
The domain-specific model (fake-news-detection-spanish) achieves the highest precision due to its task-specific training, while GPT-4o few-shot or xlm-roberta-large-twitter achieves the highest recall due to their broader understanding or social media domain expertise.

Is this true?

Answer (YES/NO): NO